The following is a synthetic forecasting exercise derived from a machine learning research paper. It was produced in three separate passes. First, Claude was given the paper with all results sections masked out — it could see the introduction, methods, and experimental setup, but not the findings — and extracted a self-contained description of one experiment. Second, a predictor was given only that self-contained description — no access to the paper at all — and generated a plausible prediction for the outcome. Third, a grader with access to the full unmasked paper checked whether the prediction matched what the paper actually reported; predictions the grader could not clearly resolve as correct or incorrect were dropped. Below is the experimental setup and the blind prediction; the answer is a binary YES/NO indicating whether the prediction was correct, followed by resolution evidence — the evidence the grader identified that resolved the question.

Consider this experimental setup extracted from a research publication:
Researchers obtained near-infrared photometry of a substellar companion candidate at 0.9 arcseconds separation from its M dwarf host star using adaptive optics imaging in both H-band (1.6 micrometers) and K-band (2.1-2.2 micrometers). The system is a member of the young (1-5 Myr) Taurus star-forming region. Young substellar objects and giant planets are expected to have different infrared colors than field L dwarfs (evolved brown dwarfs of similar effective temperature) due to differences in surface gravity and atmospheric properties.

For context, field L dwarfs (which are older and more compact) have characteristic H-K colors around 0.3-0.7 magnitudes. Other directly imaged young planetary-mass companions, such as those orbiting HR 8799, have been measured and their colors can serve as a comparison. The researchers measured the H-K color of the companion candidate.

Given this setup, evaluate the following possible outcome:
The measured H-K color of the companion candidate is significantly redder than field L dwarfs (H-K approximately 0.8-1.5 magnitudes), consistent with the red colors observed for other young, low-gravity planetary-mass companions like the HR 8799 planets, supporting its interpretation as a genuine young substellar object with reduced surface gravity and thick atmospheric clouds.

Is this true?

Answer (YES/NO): YES